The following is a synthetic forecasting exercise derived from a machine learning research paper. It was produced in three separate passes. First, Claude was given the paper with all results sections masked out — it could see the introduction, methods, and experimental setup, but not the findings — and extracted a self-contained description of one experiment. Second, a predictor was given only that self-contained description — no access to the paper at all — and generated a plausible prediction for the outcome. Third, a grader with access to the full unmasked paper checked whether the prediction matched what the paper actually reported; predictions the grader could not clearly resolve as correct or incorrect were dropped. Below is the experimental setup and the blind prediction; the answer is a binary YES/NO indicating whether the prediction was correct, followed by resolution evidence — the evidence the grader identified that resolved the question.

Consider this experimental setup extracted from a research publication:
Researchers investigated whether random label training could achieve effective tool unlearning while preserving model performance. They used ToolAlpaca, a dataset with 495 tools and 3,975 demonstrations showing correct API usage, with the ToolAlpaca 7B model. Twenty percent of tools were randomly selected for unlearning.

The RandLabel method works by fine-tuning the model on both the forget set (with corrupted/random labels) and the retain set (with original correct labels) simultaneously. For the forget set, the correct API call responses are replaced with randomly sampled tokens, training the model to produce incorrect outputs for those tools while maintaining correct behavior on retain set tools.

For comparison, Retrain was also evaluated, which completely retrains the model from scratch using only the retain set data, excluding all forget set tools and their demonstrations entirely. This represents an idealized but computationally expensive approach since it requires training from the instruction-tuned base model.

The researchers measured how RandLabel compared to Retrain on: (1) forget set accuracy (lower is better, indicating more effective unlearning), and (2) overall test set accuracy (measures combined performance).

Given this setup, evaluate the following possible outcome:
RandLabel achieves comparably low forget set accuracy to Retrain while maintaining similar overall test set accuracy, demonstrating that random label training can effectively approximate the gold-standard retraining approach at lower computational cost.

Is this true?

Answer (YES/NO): NO